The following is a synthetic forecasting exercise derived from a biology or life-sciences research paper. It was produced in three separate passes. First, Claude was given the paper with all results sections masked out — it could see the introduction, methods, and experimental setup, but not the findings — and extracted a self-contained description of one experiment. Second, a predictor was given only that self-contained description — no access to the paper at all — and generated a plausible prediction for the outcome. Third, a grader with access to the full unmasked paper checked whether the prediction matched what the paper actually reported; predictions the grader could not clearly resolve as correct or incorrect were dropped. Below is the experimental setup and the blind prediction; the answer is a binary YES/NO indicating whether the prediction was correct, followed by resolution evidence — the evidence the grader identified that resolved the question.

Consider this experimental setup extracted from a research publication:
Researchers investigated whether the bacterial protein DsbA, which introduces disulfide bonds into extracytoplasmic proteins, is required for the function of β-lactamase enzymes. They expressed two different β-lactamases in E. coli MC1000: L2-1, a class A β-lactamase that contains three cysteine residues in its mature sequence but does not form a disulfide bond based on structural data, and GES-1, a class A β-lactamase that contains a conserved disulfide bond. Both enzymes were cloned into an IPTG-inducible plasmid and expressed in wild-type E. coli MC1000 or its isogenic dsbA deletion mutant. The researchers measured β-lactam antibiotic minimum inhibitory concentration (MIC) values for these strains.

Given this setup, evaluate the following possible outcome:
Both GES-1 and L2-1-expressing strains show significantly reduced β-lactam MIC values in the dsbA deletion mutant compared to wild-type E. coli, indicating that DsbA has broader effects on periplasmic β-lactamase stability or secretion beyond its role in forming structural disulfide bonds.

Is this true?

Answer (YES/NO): NO